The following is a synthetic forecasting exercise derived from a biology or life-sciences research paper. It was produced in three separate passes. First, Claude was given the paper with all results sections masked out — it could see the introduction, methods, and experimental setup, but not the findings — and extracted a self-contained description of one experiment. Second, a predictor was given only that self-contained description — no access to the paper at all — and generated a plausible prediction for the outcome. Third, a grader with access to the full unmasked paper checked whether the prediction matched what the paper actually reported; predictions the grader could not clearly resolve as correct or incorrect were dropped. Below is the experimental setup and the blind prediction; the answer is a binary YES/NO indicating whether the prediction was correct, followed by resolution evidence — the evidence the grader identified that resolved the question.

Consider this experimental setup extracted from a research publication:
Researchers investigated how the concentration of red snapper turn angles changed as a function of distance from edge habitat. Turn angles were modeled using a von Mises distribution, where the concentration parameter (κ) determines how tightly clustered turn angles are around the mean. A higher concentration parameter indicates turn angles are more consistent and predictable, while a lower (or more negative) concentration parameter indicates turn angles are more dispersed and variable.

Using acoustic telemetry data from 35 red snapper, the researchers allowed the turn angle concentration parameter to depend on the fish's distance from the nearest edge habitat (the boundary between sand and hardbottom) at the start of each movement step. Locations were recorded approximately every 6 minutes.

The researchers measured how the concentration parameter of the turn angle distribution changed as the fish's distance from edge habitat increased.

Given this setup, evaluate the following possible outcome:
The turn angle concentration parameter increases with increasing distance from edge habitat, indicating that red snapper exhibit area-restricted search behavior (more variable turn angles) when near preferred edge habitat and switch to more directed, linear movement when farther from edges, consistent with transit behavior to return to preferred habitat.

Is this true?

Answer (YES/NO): NO